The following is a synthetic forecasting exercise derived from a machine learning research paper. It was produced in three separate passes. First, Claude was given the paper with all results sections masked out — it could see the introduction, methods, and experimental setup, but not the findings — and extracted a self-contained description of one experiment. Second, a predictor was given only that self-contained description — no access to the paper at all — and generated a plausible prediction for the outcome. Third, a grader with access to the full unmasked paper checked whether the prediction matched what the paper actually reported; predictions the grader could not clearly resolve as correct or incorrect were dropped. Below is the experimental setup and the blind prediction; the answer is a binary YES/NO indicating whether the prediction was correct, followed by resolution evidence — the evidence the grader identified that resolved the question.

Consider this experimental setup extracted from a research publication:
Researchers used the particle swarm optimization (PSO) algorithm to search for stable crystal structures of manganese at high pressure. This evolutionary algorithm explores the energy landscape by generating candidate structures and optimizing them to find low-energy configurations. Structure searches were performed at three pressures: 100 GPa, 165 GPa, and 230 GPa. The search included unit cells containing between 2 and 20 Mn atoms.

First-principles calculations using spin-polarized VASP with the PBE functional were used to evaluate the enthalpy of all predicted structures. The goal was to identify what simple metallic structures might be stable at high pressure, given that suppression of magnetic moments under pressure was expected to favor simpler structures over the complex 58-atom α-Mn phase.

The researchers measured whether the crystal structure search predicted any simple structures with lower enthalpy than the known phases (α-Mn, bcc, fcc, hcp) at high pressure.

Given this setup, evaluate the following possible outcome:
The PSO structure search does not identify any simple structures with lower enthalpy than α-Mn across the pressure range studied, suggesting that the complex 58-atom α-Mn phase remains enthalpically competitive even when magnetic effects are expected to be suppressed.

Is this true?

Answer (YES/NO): NO